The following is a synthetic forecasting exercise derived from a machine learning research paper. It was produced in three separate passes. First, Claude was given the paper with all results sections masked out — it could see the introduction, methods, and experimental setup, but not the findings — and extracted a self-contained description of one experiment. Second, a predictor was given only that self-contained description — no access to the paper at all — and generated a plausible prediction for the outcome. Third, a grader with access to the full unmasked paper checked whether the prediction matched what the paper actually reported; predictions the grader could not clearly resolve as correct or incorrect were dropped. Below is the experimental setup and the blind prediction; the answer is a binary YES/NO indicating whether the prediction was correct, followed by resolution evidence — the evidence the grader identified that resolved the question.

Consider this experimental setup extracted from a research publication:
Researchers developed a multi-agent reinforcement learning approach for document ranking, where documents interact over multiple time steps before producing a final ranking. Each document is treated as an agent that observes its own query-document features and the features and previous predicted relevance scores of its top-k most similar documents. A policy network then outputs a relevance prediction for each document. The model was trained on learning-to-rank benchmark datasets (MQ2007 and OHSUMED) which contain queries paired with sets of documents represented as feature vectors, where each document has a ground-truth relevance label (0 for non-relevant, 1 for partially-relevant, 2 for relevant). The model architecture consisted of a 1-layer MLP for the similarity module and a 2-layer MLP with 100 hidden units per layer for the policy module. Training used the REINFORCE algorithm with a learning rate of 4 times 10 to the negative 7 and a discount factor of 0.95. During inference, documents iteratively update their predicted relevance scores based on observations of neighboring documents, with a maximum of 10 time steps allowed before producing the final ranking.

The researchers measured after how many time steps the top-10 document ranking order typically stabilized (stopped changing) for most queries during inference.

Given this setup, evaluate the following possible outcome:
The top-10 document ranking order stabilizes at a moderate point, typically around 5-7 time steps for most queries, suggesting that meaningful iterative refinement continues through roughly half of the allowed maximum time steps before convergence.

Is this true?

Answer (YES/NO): NO